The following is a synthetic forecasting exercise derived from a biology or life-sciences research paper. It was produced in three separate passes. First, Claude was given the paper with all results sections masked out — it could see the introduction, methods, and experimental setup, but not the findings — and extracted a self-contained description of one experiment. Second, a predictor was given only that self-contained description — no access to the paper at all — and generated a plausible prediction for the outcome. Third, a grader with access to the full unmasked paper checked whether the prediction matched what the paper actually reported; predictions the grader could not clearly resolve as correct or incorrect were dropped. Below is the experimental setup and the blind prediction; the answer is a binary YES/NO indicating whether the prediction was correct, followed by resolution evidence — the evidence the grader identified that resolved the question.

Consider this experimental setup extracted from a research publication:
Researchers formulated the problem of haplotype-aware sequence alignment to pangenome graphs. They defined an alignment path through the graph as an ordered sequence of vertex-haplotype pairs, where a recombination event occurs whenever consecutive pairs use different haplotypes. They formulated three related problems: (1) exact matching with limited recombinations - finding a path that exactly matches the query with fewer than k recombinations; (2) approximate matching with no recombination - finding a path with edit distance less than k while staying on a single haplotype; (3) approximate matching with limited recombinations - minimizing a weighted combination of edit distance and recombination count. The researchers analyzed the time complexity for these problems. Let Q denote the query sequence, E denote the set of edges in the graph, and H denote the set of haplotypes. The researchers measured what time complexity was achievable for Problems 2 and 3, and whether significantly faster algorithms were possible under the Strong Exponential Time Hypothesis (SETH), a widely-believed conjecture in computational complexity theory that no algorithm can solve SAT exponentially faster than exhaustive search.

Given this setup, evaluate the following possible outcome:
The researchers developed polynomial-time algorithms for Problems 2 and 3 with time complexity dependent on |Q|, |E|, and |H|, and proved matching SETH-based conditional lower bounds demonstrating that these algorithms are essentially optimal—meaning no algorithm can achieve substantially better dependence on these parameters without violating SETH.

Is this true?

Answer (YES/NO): YES